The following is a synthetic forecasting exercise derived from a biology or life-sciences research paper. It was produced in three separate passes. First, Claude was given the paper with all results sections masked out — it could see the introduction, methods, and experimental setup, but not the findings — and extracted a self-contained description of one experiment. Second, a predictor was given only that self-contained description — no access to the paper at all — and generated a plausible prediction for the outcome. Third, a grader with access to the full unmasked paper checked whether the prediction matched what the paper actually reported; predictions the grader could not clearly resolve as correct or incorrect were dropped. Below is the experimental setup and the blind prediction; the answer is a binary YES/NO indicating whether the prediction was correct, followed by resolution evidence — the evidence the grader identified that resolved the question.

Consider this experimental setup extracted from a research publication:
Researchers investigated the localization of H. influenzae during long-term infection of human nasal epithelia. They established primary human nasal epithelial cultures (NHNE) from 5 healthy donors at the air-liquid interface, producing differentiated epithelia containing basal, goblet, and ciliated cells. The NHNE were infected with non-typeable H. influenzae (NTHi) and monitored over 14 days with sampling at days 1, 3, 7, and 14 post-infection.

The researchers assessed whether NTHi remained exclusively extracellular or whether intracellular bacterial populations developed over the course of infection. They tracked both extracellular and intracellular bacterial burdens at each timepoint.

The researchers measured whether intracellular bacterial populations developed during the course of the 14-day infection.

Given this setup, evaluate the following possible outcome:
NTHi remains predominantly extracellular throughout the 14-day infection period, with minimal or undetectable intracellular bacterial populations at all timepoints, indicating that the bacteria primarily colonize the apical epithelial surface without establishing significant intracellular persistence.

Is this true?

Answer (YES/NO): NO